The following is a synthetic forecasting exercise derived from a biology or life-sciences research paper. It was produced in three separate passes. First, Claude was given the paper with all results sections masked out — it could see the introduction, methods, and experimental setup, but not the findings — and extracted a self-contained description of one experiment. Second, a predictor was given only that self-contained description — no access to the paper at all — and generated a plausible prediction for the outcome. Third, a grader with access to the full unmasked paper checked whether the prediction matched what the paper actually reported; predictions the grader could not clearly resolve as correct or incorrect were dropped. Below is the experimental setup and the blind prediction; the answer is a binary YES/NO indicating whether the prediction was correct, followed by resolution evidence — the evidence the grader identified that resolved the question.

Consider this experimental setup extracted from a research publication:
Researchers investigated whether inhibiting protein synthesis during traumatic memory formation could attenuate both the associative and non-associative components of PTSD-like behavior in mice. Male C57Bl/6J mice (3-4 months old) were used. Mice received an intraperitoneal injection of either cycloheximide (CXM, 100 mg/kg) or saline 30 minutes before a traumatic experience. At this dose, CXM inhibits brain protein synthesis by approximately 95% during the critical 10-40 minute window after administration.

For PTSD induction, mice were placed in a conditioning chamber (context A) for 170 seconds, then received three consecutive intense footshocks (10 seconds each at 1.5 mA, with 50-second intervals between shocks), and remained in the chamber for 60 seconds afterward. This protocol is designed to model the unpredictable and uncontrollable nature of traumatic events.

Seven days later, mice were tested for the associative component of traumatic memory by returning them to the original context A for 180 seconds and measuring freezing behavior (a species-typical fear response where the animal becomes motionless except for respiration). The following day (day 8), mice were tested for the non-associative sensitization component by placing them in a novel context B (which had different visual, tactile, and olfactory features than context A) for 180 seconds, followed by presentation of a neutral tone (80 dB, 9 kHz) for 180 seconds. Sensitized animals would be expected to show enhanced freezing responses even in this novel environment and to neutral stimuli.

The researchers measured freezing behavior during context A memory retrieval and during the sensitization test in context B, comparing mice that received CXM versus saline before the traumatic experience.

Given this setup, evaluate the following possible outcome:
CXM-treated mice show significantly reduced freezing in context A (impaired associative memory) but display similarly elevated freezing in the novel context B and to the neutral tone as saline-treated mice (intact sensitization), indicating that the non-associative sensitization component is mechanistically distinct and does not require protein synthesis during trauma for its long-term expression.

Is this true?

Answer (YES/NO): NO